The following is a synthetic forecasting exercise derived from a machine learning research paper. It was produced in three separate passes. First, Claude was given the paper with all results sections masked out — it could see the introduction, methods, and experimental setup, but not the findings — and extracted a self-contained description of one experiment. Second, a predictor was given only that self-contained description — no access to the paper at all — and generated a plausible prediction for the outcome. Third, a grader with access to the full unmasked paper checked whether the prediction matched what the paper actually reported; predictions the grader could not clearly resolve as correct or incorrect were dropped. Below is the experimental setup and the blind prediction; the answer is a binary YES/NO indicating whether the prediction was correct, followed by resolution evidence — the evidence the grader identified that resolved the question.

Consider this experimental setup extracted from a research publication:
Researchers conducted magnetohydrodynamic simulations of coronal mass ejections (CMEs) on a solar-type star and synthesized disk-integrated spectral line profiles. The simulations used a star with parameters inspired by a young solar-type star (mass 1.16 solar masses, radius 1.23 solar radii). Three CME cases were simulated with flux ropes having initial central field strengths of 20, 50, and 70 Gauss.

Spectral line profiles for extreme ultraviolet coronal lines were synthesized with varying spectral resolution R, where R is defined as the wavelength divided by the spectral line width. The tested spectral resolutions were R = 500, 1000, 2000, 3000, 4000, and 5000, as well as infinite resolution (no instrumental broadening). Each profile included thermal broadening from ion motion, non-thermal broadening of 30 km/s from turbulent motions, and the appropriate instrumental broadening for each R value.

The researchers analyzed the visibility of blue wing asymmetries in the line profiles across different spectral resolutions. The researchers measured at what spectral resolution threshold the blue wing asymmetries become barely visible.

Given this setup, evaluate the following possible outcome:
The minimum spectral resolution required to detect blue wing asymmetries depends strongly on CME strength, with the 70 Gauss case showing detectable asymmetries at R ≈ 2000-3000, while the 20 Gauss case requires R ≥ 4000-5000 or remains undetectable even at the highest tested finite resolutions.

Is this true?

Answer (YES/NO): NO